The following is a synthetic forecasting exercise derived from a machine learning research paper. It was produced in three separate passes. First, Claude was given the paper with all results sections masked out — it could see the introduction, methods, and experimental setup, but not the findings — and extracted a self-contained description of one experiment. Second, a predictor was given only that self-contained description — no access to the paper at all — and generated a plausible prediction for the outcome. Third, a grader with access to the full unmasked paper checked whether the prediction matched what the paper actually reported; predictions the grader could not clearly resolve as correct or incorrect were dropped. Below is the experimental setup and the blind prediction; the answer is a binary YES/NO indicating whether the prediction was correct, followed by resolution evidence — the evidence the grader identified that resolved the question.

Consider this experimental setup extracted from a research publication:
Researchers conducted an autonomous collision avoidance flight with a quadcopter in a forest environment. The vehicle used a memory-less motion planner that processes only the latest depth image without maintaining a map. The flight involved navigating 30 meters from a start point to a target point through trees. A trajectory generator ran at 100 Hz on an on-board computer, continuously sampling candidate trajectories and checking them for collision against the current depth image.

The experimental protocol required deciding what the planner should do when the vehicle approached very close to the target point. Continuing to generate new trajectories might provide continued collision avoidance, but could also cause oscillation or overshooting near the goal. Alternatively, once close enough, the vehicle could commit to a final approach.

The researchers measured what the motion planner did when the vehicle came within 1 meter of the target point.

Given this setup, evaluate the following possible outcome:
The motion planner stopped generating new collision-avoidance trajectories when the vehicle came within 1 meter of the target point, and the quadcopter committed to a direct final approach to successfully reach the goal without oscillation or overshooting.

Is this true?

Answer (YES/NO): YES